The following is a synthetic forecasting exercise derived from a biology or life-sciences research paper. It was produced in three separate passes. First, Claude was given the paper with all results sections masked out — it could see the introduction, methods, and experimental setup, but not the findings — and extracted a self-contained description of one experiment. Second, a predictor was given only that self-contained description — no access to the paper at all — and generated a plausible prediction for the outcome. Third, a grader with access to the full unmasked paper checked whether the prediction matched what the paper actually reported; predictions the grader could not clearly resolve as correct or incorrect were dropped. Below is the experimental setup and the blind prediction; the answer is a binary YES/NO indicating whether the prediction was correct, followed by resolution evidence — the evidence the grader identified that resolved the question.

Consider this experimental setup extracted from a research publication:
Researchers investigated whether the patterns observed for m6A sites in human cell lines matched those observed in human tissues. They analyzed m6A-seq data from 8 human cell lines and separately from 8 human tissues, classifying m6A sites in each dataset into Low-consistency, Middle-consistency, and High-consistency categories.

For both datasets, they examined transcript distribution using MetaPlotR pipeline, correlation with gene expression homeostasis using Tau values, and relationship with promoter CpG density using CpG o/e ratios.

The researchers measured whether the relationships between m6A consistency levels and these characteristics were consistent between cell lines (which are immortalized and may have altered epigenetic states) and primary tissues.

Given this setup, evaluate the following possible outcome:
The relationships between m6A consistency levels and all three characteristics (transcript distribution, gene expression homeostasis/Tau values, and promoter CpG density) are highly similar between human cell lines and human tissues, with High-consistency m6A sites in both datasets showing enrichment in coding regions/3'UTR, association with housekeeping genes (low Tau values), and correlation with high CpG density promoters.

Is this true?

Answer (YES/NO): YES